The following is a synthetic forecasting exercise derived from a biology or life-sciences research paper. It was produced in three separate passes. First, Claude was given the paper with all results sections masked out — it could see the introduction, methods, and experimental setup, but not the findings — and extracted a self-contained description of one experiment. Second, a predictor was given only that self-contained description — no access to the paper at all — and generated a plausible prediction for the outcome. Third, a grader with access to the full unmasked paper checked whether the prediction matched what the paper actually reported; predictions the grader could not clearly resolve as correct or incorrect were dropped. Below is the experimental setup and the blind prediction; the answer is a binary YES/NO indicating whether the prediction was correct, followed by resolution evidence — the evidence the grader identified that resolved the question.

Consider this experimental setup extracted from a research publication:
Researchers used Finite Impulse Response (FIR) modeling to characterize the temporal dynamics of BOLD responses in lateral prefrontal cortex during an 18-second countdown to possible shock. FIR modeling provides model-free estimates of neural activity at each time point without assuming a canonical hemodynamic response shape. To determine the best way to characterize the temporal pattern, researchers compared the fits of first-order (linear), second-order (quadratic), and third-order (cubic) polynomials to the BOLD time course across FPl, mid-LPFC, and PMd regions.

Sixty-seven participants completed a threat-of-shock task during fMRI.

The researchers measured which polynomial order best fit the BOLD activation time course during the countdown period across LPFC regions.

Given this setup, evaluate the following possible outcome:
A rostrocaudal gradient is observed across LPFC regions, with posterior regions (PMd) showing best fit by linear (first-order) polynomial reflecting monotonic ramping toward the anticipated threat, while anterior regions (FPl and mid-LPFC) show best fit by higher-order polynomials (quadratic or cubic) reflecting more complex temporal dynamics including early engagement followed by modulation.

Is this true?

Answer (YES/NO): NO